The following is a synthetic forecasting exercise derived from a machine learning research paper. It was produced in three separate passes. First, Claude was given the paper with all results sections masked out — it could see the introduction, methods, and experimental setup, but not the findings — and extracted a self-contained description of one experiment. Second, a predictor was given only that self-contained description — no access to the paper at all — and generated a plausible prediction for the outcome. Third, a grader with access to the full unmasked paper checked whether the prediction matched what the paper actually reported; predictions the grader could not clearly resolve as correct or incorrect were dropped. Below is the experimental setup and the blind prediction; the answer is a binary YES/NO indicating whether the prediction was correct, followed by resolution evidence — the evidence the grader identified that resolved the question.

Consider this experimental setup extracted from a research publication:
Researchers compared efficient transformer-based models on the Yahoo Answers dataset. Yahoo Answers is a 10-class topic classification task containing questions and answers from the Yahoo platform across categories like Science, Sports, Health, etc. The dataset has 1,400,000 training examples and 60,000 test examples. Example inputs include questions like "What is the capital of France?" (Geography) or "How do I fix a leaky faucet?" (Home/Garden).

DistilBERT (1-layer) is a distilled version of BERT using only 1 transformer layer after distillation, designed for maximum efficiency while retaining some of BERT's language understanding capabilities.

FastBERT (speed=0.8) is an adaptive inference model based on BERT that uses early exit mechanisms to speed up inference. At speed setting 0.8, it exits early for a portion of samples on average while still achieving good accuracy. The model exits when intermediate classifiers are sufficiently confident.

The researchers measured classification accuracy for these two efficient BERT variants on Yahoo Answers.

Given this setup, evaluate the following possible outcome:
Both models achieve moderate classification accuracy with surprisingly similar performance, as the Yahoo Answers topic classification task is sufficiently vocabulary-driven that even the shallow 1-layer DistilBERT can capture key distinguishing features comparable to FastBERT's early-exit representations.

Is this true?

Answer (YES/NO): YES